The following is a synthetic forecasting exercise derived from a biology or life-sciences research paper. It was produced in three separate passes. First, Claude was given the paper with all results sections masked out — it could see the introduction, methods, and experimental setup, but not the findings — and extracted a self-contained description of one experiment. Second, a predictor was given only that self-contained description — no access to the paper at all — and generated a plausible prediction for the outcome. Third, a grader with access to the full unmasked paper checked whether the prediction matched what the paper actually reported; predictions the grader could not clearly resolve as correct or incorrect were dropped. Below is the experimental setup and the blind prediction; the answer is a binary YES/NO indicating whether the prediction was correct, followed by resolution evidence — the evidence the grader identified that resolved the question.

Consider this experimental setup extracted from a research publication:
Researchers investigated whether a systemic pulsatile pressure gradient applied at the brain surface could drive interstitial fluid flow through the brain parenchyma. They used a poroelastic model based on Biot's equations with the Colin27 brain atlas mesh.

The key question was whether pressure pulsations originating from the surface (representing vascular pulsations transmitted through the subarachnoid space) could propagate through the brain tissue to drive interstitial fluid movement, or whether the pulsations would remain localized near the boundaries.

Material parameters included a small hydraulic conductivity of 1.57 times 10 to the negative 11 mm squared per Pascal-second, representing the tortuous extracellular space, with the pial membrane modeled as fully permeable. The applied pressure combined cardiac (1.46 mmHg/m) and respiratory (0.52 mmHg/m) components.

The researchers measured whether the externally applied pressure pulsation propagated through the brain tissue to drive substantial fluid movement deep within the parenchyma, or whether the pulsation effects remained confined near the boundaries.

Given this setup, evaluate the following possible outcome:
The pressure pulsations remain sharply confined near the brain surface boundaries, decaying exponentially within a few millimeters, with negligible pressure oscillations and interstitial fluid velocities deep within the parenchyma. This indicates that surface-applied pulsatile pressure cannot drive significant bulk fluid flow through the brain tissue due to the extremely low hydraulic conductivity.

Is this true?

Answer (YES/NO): YES